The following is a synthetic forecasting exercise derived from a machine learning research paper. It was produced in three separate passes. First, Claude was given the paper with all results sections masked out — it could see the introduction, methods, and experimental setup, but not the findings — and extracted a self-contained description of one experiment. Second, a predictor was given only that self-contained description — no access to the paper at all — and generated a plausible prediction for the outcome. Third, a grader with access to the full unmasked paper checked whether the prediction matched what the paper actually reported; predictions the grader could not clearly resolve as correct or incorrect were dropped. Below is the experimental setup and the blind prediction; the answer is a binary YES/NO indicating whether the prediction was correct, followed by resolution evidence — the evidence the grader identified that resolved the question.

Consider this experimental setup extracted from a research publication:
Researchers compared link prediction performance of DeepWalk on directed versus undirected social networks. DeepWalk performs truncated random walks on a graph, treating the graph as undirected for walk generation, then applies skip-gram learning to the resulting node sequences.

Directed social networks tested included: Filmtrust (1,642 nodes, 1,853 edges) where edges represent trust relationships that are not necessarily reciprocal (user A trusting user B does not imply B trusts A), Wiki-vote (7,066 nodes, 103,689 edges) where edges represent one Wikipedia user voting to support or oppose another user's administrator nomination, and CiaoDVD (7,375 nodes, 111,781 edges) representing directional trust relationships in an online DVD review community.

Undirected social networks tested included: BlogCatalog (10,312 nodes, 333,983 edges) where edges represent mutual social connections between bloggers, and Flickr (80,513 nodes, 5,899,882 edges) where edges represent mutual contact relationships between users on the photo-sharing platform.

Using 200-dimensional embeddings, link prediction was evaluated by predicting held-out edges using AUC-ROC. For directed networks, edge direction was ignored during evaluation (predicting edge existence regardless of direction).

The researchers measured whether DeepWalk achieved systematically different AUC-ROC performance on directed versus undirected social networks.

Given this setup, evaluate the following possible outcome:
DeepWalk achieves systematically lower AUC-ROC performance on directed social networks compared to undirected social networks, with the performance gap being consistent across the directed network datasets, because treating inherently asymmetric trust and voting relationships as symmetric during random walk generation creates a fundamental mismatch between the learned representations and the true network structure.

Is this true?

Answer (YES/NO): YES